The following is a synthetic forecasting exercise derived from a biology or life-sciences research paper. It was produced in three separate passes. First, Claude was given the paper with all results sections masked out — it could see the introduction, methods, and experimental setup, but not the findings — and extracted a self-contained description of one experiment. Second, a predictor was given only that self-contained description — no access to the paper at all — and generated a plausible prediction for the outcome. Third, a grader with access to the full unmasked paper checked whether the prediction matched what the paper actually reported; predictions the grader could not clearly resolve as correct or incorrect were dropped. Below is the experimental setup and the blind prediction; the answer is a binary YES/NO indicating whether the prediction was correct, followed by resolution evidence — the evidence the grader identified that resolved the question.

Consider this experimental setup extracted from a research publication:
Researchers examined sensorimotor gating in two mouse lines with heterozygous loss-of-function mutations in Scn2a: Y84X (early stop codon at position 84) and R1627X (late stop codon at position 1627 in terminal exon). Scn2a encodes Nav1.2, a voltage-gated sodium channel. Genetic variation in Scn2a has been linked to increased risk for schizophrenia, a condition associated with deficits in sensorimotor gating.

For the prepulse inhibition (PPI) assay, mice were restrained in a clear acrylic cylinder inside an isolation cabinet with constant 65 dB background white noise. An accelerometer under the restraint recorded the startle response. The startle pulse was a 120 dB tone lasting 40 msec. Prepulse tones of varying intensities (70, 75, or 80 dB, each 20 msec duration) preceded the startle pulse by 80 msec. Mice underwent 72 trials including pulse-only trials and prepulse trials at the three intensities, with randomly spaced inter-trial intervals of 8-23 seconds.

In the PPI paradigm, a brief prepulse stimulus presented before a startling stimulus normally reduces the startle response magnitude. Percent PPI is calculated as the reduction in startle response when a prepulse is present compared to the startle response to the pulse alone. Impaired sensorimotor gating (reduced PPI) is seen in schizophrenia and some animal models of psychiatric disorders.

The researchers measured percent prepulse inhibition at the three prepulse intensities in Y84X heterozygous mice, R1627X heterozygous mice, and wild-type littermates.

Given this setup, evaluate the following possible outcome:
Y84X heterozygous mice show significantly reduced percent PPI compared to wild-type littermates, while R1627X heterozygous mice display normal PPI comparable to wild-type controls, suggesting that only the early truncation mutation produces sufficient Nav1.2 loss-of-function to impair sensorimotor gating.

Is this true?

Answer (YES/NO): NO